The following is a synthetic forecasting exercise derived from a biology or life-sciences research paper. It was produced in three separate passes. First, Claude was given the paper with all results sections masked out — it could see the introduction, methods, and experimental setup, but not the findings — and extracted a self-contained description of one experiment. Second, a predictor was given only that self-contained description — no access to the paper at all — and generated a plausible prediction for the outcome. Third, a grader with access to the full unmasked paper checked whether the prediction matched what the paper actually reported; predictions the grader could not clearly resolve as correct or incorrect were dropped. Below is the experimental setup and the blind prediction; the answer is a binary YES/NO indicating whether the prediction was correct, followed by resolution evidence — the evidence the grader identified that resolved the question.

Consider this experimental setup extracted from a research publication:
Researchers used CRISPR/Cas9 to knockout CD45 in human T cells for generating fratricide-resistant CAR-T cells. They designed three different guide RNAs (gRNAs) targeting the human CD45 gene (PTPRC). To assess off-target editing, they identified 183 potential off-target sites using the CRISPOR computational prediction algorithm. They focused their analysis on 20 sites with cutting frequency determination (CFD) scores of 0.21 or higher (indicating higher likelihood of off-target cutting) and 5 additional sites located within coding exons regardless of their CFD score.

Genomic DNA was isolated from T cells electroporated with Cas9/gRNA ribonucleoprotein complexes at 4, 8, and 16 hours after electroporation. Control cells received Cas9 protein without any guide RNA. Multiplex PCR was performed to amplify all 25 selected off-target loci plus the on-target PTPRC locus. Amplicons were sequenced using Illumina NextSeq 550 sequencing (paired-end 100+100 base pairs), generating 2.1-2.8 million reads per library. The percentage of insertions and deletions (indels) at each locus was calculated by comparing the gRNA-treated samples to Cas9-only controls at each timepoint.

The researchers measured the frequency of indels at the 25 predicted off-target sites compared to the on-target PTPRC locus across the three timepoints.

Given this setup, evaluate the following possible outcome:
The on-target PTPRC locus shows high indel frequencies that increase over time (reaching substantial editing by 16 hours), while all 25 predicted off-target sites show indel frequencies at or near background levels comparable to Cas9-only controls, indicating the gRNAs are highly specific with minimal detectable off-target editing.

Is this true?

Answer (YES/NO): NO